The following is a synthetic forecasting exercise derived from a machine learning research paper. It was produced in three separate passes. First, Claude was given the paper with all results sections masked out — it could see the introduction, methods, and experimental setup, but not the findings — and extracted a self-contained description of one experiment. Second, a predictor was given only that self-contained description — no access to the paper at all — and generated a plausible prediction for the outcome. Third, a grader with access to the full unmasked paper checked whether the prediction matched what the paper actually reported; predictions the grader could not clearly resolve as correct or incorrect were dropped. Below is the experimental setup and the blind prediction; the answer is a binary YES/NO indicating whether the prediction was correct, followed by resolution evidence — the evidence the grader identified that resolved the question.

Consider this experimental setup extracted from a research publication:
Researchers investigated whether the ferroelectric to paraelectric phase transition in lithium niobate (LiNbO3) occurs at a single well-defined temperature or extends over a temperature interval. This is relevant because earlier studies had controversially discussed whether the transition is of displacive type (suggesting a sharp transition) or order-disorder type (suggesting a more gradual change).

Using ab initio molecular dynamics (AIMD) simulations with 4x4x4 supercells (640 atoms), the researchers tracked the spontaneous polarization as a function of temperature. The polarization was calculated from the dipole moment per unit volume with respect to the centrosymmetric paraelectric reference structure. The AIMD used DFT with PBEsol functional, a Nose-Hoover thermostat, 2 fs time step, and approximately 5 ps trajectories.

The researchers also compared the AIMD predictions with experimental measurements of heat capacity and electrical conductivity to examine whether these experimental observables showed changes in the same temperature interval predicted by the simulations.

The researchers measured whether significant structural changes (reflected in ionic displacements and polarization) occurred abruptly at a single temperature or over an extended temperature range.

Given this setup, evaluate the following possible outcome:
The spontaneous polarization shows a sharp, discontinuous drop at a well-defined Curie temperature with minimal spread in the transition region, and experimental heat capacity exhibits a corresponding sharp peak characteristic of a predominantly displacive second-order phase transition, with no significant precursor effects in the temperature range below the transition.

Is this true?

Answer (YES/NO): NO